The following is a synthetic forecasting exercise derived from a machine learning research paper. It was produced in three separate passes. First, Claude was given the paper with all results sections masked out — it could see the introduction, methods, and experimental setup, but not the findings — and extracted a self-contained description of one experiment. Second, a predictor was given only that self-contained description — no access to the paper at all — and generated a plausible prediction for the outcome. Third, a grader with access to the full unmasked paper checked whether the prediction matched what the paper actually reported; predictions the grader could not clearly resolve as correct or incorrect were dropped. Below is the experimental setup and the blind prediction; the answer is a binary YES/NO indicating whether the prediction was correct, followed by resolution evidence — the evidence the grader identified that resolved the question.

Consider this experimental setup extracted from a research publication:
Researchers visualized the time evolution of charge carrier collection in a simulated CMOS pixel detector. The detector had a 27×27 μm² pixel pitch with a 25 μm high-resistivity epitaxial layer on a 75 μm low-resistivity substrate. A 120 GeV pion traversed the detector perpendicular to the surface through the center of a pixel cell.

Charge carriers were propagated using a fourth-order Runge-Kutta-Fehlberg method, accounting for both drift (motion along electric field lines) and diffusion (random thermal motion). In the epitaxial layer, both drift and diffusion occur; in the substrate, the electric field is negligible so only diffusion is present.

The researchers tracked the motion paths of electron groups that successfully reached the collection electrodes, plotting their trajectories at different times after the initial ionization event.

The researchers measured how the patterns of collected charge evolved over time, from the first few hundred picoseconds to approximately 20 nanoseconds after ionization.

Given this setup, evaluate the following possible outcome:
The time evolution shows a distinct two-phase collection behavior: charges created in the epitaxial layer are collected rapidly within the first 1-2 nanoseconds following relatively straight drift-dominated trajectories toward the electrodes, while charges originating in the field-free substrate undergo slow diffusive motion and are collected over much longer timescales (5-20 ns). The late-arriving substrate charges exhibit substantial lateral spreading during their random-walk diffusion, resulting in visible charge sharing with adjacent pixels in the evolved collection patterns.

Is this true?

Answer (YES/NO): NO